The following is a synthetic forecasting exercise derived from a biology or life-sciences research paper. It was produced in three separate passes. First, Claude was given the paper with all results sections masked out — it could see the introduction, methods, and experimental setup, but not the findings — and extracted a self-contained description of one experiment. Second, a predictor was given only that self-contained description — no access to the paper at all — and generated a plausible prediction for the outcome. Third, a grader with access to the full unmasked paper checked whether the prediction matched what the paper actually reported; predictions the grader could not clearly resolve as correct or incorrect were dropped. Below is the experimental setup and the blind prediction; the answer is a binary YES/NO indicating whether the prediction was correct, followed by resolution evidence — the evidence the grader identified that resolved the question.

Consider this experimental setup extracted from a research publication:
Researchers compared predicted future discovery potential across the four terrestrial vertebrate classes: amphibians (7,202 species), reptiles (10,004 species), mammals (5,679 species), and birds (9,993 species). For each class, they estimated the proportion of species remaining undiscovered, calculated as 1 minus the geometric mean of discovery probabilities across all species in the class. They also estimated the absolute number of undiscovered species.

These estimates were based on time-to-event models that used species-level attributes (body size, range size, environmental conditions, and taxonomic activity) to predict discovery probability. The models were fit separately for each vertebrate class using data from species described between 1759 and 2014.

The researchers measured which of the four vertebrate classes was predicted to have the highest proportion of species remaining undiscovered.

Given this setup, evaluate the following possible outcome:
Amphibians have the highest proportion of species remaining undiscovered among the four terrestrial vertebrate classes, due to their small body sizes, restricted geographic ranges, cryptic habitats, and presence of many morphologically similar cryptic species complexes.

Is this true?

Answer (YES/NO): NO